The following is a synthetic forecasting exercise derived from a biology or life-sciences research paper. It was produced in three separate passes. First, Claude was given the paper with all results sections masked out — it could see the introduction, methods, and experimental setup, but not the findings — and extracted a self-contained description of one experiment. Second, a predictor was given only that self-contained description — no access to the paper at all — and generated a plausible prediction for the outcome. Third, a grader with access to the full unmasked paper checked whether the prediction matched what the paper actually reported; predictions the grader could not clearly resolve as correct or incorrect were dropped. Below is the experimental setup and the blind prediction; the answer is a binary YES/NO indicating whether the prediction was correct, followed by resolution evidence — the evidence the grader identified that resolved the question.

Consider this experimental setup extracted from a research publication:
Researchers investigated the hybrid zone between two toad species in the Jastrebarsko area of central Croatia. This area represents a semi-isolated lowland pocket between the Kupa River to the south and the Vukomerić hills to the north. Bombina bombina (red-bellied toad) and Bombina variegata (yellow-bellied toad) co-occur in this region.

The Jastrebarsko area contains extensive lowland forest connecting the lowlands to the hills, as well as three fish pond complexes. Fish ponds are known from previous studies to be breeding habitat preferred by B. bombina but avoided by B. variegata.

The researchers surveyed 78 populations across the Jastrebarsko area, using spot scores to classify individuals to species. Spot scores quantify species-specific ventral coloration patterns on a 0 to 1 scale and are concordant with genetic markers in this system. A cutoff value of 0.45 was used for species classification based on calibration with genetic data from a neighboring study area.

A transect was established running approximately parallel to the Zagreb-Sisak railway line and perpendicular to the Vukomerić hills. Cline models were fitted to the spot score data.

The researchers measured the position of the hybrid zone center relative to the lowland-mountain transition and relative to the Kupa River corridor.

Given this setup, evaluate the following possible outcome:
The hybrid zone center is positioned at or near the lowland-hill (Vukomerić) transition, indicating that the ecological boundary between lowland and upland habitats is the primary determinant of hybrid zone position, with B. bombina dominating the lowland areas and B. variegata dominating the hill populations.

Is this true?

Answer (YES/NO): NO